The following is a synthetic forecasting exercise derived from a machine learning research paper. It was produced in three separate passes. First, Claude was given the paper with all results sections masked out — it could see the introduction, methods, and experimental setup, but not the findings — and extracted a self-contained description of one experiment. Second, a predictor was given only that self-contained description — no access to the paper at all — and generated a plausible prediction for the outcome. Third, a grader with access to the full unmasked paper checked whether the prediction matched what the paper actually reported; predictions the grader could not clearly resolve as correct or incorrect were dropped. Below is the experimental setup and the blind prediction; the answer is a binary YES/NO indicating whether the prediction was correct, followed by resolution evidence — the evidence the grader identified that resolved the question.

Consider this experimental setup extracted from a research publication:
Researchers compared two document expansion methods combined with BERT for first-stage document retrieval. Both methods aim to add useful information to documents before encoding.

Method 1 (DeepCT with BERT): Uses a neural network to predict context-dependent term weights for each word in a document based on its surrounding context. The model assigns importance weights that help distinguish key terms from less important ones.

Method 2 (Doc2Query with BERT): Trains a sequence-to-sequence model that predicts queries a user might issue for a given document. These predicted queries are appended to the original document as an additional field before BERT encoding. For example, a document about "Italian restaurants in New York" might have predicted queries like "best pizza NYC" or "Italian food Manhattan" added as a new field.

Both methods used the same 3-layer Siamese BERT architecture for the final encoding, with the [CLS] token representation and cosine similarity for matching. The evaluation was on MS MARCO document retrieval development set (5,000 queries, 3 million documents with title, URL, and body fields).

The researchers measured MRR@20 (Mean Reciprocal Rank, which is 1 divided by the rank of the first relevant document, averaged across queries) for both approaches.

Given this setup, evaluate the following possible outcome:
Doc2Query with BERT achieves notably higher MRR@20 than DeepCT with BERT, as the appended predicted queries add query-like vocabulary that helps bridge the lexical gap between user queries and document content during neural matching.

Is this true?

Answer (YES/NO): NO